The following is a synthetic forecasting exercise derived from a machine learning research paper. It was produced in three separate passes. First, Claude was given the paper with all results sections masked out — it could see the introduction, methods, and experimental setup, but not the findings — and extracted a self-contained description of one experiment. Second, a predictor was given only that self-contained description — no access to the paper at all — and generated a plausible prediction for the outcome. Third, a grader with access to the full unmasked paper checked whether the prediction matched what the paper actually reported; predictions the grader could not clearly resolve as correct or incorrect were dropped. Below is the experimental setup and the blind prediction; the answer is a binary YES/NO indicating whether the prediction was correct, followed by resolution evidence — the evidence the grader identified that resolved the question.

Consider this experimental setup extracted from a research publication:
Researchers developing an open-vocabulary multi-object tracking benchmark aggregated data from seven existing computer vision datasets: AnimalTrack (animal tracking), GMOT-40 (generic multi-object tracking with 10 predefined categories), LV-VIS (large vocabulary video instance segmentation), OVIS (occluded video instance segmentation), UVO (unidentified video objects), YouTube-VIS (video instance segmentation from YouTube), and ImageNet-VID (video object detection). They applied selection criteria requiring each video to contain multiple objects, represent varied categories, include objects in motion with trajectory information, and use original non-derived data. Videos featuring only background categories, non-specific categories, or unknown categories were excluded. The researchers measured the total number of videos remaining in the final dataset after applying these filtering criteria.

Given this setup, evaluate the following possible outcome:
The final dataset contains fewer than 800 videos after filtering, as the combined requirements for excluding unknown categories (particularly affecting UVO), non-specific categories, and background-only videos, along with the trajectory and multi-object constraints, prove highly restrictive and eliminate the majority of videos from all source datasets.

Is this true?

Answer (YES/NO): NO